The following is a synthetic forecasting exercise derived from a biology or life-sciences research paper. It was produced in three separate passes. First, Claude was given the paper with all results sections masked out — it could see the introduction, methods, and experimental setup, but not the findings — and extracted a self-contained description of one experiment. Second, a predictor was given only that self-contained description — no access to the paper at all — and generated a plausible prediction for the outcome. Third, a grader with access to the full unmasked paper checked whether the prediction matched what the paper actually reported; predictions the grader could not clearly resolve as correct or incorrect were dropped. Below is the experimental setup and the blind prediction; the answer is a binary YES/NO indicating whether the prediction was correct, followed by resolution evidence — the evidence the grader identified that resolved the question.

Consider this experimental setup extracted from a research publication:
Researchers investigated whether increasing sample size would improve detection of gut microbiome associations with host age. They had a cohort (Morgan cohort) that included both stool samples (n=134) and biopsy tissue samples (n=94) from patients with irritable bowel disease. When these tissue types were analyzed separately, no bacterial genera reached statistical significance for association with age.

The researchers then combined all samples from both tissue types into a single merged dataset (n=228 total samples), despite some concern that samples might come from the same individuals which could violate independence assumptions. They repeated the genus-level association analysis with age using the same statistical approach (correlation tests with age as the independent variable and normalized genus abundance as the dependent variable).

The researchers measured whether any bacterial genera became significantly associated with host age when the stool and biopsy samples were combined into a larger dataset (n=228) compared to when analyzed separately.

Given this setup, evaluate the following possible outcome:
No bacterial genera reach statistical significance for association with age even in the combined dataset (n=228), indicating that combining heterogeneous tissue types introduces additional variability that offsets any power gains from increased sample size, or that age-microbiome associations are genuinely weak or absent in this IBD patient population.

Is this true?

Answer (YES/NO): NO